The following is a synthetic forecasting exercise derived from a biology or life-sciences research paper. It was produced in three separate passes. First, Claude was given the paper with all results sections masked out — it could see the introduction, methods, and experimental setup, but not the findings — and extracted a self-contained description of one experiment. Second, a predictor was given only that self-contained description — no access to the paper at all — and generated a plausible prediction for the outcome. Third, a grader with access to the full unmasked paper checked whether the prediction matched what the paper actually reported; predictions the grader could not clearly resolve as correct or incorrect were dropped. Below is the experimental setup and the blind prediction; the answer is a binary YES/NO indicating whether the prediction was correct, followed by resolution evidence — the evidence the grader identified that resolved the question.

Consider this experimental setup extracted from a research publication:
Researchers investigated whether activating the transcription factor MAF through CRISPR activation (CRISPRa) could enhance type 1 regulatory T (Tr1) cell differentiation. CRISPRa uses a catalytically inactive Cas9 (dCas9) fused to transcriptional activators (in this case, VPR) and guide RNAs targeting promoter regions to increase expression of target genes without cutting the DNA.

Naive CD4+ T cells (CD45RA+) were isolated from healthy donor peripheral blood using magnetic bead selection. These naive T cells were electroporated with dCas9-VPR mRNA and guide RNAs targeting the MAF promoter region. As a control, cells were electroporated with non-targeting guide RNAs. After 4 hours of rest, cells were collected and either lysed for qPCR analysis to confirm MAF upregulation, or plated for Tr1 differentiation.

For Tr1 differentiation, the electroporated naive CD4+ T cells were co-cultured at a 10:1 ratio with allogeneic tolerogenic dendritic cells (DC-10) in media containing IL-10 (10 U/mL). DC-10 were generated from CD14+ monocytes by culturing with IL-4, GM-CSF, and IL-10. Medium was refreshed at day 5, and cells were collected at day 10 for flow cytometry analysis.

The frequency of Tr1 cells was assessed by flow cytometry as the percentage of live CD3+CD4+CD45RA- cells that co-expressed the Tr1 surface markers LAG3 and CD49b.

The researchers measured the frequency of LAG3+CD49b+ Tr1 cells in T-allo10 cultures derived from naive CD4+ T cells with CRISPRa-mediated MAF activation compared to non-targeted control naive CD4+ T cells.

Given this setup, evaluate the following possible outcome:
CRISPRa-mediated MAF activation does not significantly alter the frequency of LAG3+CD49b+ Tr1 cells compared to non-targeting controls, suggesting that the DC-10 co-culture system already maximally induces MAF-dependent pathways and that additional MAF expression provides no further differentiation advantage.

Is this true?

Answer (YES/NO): NO